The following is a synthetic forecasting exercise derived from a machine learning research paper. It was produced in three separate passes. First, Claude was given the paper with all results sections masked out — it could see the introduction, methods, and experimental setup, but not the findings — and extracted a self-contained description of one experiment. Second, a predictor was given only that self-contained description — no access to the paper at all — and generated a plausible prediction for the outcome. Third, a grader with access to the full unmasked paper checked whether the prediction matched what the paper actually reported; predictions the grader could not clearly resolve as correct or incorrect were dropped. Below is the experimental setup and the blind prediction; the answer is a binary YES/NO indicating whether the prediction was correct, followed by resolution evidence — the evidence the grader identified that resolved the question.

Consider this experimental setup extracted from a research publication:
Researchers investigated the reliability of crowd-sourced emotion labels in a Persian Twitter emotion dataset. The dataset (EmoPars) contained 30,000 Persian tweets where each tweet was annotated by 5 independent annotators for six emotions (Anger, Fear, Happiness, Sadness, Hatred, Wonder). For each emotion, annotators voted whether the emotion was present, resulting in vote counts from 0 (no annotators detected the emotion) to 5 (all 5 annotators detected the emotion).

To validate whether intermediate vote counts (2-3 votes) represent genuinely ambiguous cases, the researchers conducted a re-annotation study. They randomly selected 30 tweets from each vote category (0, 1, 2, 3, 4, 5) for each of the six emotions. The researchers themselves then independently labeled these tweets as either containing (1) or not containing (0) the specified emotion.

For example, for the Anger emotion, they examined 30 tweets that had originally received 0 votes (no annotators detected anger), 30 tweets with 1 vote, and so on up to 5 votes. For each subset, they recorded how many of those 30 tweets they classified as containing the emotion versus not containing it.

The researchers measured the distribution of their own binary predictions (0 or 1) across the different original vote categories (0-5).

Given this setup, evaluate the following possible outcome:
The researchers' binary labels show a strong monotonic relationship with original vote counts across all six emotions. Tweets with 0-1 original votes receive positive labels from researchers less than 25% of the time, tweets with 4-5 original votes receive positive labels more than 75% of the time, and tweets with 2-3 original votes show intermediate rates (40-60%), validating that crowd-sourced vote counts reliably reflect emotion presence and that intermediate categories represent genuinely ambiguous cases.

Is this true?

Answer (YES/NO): NO